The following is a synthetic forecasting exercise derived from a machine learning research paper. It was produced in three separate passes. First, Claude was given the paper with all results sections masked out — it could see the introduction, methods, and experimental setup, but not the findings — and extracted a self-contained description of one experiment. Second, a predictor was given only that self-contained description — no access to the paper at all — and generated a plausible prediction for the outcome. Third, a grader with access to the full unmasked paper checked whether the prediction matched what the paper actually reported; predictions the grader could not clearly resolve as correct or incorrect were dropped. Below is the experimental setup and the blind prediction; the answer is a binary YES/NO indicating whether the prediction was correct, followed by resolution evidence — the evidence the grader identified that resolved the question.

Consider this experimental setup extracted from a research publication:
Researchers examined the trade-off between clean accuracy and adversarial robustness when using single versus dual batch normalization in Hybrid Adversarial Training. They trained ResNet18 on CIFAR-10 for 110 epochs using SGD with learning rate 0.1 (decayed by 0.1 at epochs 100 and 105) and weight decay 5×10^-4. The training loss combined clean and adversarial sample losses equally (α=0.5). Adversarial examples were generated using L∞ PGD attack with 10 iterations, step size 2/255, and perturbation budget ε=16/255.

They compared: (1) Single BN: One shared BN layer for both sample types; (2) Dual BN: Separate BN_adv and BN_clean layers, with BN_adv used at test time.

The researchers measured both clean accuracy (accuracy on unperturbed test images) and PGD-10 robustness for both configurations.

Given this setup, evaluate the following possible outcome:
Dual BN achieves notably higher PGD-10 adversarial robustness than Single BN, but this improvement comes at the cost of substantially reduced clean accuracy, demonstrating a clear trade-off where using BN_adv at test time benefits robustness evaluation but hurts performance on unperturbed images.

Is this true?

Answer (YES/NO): NO